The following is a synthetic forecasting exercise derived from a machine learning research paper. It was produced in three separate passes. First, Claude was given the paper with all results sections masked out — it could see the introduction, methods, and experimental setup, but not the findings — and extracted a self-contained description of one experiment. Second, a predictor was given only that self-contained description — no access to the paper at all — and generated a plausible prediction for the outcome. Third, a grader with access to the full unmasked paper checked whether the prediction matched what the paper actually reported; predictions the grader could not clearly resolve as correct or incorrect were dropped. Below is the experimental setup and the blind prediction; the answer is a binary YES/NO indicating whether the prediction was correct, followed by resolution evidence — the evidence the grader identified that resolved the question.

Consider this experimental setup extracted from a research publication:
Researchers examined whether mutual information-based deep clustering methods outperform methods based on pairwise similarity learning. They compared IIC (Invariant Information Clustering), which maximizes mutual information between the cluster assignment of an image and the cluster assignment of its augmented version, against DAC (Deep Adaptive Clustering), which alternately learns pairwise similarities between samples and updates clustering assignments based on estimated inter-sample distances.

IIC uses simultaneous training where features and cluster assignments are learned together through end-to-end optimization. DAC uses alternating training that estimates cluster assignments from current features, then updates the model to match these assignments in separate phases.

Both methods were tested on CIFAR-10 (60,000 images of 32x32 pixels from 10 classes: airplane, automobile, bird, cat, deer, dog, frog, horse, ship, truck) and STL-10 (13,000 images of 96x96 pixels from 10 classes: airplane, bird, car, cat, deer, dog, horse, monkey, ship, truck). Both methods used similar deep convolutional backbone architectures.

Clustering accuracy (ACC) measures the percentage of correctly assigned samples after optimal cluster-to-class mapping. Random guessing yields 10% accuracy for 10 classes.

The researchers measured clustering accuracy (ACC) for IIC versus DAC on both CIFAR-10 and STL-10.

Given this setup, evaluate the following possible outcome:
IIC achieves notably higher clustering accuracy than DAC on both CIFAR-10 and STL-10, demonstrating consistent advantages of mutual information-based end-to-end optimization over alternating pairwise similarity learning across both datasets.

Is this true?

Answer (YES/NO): YES